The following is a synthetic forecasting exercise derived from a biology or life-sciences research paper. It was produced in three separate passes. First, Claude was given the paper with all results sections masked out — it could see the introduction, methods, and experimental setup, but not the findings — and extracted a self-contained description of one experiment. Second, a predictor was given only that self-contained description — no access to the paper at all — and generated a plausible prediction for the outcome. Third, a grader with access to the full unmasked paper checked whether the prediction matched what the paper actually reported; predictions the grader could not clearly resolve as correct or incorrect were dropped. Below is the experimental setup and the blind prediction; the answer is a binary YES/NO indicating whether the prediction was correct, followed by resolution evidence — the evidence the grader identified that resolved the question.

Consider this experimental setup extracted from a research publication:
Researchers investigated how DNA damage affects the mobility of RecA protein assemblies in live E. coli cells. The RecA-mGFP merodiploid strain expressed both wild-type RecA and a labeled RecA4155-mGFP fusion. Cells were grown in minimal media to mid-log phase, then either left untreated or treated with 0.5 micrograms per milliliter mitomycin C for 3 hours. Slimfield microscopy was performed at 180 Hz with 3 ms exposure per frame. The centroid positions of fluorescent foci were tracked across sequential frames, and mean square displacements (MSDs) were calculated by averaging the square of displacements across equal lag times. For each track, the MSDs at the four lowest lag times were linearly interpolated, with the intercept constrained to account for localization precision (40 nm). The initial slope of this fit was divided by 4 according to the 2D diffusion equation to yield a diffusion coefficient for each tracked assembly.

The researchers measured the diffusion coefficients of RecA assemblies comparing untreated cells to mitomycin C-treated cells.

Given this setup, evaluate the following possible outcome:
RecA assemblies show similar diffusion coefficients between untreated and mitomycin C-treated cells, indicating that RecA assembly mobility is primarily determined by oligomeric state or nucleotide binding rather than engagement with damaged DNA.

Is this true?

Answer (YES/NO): NO